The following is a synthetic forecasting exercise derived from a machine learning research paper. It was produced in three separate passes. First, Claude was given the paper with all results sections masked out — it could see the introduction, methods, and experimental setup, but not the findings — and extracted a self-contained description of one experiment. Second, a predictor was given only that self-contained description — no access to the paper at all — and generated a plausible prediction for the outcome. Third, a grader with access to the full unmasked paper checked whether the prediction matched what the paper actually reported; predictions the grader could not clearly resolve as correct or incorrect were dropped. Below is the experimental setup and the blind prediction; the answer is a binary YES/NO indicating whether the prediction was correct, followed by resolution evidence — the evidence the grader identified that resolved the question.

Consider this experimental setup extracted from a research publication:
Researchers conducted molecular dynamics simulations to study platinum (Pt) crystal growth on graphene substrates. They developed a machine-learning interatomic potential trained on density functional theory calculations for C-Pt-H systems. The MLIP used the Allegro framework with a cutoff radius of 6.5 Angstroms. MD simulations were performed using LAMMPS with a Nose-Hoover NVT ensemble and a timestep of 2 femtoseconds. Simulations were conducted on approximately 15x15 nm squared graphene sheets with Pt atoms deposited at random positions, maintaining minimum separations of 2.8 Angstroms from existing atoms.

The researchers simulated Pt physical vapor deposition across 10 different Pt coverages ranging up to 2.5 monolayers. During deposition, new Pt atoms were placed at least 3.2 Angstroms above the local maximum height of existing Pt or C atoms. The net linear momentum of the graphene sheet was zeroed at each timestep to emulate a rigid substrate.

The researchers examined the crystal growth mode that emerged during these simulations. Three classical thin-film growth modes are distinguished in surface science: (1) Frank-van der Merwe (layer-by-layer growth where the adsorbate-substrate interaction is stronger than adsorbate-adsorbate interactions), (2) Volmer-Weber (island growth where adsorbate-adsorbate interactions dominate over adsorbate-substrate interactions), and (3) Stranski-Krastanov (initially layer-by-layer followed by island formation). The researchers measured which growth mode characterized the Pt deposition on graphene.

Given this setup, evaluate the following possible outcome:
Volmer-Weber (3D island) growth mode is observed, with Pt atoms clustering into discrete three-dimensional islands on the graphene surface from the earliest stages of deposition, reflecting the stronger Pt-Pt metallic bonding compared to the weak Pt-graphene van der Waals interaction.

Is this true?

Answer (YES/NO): YES